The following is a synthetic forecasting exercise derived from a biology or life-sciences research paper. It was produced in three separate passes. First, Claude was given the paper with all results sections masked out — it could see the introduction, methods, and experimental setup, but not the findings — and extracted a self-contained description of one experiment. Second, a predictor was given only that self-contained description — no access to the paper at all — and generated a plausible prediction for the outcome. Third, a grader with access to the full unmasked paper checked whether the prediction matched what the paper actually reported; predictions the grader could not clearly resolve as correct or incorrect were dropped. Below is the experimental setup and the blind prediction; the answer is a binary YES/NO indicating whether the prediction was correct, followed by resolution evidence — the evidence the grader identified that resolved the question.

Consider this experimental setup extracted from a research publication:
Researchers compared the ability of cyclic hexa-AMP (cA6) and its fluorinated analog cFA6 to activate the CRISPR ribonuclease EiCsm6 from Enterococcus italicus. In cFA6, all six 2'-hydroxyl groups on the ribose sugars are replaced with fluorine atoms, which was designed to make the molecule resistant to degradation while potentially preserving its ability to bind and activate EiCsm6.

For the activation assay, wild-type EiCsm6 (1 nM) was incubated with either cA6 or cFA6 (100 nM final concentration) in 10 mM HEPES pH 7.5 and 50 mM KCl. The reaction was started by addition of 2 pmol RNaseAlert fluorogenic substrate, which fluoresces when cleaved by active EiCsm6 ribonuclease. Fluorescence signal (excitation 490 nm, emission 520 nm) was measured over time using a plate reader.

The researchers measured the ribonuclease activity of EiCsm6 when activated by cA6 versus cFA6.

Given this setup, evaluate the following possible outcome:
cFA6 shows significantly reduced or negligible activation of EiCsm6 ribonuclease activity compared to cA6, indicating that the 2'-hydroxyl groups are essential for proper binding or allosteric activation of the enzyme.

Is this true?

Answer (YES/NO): NO